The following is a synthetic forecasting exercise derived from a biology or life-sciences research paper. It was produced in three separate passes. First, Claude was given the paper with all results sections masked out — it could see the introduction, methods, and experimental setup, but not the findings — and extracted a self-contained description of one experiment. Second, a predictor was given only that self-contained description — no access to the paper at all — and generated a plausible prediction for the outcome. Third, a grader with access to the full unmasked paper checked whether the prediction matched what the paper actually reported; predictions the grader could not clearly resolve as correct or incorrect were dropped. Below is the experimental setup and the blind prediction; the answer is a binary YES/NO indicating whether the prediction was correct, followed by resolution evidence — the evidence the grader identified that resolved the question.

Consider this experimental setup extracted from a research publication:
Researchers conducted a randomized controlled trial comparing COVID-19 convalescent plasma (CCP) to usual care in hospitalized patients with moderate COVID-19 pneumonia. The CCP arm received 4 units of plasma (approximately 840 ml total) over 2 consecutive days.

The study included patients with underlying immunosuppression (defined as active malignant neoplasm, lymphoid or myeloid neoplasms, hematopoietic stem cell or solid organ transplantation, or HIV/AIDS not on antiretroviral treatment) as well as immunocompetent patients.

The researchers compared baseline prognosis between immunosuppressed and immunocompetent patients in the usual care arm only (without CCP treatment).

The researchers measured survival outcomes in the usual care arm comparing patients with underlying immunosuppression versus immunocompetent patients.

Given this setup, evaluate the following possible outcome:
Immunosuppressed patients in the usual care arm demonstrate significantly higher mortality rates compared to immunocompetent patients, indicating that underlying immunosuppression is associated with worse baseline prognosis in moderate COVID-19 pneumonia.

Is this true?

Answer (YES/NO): YES